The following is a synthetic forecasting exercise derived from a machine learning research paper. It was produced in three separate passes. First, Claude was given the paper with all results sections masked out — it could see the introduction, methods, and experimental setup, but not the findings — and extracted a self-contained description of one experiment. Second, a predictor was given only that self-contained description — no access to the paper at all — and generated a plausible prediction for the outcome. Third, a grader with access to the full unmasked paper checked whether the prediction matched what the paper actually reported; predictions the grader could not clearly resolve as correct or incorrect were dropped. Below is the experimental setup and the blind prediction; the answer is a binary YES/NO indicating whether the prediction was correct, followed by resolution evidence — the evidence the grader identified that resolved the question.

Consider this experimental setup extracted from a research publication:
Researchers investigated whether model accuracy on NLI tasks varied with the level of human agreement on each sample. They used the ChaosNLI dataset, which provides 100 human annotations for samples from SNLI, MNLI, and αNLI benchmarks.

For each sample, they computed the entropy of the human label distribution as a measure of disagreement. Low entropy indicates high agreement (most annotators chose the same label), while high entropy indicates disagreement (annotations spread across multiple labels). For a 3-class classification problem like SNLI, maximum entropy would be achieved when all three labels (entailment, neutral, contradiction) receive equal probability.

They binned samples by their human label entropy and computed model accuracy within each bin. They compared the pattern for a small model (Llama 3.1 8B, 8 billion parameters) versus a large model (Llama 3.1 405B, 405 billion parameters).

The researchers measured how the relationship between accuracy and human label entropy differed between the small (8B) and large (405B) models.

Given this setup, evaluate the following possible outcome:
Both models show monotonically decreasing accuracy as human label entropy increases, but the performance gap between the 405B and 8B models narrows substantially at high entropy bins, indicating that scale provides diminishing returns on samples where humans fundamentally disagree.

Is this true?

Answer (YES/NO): NO